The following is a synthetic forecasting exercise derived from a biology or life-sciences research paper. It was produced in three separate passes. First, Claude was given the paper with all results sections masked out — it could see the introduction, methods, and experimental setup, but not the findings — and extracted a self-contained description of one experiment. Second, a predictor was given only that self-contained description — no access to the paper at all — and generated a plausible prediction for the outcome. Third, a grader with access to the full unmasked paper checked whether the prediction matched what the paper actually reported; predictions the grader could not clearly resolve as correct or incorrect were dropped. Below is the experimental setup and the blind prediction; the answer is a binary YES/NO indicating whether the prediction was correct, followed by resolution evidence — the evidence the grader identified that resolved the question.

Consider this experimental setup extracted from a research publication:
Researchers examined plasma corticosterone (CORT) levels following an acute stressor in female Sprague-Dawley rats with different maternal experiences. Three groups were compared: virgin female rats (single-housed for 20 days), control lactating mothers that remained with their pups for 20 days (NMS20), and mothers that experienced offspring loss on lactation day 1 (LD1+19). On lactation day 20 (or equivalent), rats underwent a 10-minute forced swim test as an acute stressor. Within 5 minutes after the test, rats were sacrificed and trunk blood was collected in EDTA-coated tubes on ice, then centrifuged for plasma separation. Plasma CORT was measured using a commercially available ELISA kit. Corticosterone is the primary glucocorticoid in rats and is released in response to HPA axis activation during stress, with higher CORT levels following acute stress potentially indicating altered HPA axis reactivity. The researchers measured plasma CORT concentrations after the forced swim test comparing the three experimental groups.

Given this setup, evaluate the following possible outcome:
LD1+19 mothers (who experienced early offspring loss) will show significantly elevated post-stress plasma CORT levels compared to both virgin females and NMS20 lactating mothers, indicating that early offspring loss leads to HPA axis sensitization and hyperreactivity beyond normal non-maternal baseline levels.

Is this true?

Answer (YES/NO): NO